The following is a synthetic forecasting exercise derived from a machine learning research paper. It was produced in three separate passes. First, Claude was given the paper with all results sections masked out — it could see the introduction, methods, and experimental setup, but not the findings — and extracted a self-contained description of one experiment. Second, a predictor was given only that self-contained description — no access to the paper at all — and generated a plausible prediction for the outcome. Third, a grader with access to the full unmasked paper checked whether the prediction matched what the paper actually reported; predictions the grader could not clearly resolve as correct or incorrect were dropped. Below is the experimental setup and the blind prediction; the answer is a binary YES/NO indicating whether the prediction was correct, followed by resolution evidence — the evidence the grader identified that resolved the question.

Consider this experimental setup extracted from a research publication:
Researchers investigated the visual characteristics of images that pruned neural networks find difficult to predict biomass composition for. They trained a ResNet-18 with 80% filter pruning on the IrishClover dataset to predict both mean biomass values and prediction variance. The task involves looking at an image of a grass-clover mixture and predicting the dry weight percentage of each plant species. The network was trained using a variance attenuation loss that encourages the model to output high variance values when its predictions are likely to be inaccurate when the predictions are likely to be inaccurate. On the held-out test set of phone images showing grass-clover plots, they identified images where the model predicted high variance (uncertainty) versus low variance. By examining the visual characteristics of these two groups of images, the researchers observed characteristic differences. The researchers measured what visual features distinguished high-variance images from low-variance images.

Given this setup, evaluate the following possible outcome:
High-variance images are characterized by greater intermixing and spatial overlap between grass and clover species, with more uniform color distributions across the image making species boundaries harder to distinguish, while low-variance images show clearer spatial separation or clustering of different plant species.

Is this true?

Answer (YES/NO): NO